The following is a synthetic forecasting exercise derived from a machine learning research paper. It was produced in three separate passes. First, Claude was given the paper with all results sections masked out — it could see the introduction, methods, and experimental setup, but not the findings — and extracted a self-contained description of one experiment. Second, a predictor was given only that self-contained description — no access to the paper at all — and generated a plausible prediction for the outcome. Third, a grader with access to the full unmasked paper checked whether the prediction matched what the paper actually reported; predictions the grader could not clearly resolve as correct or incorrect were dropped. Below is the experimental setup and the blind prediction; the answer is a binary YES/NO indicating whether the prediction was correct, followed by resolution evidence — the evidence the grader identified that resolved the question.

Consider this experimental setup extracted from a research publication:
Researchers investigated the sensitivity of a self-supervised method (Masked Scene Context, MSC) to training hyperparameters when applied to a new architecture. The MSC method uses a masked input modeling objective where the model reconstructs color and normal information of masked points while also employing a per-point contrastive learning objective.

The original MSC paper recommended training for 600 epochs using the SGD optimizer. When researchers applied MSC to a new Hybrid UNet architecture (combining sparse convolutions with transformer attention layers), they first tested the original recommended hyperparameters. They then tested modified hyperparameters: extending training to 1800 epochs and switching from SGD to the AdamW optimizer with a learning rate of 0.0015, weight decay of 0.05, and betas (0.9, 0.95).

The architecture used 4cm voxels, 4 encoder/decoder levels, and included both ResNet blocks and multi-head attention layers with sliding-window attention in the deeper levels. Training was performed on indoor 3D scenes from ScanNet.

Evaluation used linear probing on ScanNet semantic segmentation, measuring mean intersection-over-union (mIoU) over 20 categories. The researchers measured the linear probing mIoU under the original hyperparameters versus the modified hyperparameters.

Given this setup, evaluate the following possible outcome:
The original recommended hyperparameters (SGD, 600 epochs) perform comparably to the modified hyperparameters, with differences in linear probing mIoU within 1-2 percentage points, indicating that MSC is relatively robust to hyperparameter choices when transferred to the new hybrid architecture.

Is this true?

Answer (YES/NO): NO